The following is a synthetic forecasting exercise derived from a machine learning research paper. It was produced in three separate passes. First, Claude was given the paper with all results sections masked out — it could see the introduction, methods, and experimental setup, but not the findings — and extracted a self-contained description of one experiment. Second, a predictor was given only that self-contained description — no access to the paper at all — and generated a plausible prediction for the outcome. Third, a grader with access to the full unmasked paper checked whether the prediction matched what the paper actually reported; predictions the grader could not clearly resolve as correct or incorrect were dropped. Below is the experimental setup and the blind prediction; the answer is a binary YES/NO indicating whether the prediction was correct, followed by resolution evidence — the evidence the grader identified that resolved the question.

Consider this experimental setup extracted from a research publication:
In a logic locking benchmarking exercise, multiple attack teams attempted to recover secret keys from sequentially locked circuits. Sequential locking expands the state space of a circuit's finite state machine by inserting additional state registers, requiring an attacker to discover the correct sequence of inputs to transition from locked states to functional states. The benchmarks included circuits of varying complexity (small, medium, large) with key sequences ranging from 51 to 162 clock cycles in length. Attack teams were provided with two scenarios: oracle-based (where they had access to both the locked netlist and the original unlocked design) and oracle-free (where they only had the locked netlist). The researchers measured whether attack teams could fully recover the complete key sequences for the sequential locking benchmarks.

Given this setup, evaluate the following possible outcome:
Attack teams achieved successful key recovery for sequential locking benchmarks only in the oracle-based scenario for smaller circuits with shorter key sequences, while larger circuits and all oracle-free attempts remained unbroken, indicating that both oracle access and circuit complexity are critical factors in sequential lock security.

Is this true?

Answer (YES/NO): NO